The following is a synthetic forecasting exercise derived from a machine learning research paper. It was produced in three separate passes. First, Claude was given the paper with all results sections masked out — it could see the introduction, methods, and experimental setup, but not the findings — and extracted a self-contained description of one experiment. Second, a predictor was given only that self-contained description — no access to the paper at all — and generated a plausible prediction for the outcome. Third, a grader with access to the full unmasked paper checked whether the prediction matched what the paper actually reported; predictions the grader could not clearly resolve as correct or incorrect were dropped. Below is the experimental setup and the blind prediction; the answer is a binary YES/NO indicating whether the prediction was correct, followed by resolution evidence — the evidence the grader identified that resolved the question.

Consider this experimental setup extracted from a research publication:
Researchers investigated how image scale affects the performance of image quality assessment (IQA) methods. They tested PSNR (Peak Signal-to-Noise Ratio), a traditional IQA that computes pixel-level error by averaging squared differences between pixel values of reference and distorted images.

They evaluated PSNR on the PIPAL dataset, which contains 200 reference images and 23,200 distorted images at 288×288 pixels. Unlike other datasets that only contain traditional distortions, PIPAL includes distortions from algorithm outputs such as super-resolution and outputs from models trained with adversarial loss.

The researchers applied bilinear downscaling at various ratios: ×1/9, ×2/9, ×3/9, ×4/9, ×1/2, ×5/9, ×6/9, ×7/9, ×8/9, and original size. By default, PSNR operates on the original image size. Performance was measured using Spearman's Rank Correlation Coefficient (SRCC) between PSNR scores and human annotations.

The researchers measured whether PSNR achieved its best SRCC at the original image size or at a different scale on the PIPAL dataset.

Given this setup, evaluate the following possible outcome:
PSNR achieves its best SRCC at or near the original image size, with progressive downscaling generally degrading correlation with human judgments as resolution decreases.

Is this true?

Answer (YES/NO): NO